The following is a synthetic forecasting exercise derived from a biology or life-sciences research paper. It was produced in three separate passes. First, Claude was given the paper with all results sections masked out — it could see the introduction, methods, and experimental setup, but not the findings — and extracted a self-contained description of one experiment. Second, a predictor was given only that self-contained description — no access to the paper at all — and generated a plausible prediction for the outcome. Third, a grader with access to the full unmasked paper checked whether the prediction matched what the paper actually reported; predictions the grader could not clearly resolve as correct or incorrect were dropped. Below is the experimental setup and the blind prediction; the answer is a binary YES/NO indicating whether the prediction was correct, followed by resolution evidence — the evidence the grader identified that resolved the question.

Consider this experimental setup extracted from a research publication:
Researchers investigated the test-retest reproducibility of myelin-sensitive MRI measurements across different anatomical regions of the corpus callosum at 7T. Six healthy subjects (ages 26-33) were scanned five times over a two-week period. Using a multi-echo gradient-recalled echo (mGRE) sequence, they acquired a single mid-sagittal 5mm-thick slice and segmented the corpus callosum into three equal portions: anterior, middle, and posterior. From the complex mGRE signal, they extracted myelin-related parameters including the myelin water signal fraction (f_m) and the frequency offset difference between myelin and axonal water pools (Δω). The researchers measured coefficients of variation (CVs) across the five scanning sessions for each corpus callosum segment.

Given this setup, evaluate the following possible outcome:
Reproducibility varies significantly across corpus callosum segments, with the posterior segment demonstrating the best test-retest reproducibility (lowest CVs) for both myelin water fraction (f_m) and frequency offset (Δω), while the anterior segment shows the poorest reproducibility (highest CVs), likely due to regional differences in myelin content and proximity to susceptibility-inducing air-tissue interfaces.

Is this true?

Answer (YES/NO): NO